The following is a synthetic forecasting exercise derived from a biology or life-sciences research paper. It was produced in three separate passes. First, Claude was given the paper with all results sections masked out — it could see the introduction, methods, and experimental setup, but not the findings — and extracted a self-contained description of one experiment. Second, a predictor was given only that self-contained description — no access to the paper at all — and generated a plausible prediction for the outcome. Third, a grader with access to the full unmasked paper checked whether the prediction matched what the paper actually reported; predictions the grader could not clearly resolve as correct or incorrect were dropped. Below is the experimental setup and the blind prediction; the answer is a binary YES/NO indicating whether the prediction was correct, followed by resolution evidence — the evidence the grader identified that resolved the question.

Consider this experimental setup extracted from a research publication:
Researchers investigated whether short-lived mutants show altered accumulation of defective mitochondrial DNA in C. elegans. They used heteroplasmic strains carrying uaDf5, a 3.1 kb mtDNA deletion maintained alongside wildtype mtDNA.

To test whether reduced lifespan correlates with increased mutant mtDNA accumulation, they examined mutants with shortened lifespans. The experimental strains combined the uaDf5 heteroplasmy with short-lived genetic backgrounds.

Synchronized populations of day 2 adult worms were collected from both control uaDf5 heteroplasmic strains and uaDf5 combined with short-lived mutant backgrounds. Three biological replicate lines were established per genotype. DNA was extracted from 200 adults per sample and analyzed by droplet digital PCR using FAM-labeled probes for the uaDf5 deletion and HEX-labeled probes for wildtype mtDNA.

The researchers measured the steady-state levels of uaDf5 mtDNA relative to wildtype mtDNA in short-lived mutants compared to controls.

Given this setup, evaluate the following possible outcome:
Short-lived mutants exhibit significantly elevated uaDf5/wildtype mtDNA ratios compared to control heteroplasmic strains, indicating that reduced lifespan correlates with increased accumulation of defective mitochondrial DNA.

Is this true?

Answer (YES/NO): NO